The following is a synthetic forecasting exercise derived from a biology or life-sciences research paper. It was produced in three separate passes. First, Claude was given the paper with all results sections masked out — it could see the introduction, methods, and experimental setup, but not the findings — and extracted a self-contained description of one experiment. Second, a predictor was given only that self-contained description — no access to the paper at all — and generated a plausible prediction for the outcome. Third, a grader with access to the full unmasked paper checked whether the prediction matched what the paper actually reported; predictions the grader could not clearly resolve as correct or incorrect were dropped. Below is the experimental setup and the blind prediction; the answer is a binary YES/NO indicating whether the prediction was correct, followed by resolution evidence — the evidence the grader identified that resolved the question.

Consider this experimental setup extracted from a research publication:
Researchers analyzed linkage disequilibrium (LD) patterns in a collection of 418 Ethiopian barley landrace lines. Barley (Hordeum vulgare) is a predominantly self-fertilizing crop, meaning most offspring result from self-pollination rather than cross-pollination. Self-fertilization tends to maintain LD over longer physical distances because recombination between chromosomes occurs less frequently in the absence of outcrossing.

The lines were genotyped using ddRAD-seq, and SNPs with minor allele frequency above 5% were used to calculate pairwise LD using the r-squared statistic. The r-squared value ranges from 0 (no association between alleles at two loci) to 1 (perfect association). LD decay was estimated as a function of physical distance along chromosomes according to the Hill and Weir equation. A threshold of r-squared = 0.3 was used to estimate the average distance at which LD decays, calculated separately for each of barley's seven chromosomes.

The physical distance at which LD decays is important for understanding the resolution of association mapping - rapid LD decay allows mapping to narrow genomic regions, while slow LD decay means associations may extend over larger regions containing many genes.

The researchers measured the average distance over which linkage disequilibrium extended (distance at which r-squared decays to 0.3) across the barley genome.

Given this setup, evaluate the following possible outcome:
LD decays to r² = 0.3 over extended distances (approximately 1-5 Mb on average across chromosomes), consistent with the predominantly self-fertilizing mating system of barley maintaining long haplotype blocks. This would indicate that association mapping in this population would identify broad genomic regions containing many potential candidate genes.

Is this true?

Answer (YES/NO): NO